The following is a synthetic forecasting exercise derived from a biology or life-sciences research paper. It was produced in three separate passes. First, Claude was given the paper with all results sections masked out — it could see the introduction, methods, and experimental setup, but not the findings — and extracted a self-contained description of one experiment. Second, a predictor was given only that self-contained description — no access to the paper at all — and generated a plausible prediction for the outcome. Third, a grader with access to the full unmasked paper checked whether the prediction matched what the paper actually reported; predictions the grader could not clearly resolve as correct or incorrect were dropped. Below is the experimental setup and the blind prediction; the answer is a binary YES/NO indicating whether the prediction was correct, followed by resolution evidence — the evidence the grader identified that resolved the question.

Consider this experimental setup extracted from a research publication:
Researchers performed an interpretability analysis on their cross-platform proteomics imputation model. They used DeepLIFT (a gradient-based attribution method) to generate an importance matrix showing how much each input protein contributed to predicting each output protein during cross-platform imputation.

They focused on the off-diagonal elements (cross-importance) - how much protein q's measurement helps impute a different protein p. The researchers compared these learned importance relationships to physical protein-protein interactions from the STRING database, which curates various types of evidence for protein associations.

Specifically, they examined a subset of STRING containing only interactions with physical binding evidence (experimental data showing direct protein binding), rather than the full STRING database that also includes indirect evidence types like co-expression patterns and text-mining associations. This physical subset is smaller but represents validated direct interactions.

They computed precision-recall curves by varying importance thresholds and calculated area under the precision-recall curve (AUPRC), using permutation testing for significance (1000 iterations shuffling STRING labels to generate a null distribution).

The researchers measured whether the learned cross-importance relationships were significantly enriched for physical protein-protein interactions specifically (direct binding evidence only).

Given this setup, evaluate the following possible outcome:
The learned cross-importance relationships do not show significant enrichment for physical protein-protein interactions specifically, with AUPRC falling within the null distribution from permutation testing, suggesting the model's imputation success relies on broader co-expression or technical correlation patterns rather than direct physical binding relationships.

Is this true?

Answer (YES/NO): NO